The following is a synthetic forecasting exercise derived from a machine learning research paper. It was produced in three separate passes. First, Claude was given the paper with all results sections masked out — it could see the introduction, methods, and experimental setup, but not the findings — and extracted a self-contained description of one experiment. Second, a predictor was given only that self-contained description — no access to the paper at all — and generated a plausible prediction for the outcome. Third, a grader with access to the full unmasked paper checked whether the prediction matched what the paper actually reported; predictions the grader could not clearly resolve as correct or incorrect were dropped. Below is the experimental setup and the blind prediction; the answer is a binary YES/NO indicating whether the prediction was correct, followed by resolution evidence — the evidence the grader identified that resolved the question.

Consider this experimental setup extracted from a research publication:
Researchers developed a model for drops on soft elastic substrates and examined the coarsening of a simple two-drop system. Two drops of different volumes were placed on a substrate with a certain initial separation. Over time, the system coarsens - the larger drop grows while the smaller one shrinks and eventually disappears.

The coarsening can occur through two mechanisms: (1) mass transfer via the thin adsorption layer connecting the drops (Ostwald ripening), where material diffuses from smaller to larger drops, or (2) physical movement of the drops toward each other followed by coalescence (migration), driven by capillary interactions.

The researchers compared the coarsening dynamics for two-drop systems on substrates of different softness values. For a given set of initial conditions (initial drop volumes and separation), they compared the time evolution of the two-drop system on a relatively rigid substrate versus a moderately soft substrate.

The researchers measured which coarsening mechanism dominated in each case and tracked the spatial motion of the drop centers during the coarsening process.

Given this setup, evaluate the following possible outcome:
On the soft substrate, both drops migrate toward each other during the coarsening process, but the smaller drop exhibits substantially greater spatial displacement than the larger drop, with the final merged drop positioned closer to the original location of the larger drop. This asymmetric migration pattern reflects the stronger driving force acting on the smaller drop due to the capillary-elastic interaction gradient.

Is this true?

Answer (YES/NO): NO